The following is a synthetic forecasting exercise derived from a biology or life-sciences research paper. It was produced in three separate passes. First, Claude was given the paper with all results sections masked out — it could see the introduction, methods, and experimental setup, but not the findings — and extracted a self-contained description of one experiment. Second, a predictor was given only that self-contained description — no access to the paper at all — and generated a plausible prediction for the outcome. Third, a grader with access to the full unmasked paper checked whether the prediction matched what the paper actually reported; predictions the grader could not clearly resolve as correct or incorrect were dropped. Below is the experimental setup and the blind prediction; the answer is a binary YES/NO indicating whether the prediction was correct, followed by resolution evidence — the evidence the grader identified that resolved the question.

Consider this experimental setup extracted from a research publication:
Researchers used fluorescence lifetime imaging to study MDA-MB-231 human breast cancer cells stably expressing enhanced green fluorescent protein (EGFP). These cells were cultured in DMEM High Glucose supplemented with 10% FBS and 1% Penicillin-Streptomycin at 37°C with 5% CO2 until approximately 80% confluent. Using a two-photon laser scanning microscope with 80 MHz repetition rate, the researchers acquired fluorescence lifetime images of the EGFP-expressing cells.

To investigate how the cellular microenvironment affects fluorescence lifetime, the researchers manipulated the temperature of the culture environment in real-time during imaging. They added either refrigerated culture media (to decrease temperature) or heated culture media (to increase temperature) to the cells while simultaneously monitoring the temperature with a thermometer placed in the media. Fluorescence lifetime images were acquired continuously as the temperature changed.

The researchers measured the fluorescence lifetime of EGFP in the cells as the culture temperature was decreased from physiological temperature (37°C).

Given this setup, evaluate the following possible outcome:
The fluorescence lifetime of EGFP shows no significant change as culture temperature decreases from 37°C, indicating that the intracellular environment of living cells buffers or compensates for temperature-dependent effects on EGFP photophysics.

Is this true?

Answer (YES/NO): NO